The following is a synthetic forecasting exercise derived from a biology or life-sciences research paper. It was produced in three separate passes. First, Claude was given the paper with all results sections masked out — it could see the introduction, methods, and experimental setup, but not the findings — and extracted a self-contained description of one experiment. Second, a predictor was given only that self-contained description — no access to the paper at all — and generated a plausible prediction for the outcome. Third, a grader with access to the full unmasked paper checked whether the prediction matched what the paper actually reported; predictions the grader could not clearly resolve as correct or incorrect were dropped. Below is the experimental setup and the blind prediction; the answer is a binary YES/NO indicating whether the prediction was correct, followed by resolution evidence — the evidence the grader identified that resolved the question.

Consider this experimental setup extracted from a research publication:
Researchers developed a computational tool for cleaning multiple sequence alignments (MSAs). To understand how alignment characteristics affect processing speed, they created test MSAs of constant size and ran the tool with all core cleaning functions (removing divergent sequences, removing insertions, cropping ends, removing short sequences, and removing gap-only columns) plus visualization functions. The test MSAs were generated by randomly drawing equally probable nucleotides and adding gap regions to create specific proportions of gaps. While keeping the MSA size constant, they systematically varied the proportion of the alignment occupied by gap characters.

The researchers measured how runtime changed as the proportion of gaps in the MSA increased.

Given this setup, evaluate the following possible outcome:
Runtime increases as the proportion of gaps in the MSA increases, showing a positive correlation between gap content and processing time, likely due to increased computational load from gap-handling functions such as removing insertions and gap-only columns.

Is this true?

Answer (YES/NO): NO